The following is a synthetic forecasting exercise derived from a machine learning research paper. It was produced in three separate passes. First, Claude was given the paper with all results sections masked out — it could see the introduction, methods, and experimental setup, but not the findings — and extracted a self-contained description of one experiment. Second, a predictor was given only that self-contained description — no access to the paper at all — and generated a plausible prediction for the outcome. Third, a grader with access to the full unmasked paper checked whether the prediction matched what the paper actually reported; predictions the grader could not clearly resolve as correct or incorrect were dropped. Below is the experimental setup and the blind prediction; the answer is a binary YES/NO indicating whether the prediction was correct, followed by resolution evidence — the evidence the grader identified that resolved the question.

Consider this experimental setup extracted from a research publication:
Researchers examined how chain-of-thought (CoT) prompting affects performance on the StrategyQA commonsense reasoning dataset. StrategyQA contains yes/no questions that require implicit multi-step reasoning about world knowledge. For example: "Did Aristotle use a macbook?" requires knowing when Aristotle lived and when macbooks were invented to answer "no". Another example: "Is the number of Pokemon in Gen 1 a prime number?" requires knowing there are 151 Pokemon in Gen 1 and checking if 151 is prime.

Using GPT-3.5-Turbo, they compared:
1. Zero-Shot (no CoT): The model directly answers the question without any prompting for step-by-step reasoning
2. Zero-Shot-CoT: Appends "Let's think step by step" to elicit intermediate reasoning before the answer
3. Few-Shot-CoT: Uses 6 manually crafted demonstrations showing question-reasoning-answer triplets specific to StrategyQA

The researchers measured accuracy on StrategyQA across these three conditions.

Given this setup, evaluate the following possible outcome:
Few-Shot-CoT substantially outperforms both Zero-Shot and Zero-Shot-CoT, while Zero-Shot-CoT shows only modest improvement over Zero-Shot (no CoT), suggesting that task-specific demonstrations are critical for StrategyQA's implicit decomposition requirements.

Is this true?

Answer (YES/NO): NO